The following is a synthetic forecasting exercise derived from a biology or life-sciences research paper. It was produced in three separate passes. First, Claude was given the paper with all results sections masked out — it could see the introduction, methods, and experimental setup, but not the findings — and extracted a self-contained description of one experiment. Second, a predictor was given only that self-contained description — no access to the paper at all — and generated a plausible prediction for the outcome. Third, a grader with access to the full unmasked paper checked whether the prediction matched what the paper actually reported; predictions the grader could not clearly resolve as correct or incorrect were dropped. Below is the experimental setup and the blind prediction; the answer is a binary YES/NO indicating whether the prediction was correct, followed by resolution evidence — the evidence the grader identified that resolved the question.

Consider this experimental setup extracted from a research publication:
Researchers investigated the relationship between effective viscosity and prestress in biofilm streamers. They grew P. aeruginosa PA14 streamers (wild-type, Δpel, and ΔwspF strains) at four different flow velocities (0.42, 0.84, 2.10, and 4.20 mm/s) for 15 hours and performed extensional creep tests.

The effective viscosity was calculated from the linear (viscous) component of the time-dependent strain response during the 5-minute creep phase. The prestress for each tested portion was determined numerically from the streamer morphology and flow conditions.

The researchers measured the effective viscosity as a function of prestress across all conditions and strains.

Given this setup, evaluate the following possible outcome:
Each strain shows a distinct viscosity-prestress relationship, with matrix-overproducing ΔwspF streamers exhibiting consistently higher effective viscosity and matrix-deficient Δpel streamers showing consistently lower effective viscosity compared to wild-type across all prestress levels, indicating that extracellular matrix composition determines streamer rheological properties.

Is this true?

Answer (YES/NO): NO